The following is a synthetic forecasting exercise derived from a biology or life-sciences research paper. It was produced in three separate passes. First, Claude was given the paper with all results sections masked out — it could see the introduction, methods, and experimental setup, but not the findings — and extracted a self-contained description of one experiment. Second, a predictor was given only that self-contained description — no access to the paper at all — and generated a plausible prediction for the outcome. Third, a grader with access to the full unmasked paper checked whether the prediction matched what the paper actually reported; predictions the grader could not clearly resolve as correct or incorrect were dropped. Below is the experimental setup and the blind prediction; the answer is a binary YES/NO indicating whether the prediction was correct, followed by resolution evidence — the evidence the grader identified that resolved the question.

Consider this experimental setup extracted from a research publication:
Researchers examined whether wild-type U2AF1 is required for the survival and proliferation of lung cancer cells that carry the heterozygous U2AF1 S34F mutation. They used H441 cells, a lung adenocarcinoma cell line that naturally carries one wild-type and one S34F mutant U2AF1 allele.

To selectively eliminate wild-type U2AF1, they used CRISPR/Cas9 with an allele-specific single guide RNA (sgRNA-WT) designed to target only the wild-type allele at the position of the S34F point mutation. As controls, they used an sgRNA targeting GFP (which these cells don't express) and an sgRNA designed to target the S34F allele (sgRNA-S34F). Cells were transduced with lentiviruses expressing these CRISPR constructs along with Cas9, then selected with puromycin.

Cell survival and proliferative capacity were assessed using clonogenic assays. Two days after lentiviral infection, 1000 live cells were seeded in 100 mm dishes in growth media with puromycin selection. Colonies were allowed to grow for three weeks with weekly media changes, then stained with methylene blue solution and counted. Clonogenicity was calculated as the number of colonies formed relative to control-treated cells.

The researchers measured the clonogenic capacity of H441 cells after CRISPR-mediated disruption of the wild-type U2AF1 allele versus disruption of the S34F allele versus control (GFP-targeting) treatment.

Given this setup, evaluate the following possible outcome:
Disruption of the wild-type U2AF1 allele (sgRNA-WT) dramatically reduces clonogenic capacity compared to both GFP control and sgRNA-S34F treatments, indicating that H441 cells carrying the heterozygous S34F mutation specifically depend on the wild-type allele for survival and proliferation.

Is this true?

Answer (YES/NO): YES